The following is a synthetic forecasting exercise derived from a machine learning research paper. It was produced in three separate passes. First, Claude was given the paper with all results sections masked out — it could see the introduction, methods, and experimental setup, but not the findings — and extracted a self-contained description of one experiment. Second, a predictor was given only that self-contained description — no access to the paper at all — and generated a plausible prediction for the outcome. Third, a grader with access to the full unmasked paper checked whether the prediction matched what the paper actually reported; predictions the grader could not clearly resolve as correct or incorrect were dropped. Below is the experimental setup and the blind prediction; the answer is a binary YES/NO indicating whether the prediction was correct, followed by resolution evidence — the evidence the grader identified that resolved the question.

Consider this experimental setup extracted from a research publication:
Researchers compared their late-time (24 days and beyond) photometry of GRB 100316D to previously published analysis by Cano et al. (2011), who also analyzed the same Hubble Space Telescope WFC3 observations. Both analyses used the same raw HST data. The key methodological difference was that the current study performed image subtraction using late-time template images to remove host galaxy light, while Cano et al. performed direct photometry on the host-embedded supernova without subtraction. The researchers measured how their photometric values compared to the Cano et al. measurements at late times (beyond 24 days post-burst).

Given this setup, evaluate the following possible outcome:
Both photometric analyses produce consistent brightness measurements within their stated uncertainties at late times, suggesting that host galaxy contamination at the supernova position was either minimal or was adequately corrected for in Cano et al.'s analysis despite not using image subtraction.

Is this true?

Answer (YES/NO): NO